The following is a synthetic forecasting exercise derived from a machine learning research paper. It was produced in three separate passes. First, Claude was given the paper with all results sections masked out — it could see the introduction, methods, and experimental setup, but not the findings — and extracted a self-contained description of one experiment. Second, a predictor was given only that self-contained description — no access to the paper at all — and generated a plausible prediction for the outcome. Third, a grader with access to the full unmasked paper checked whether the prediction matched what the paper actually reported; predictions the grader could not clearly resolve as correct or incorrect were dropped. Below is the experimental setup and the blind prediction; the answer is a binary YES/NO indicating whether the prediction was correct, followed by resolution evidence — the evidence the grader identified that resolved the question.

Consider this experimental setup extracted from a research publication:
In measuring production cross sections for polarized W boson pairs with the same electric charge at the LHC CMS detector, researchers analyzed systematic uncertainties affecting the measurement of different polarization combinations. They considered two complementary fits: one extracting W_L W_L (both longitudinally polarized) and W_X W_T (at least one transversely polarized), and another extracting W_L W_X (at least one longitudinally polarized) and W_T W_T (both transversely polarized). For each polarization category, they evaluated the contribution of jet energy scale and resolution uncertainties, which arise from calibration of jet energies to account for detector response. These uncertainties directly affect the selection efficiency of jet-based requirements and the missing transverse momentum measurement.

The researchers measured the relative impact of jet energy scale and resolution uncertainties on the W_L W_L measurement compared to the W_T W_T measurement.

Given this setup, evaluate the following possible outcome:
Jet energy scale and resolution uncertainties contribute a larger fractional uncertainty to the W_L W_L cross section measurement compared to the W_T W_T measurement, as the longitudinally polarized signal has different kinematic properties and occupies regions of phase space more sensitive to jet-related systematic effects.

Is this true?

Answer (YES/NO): YES